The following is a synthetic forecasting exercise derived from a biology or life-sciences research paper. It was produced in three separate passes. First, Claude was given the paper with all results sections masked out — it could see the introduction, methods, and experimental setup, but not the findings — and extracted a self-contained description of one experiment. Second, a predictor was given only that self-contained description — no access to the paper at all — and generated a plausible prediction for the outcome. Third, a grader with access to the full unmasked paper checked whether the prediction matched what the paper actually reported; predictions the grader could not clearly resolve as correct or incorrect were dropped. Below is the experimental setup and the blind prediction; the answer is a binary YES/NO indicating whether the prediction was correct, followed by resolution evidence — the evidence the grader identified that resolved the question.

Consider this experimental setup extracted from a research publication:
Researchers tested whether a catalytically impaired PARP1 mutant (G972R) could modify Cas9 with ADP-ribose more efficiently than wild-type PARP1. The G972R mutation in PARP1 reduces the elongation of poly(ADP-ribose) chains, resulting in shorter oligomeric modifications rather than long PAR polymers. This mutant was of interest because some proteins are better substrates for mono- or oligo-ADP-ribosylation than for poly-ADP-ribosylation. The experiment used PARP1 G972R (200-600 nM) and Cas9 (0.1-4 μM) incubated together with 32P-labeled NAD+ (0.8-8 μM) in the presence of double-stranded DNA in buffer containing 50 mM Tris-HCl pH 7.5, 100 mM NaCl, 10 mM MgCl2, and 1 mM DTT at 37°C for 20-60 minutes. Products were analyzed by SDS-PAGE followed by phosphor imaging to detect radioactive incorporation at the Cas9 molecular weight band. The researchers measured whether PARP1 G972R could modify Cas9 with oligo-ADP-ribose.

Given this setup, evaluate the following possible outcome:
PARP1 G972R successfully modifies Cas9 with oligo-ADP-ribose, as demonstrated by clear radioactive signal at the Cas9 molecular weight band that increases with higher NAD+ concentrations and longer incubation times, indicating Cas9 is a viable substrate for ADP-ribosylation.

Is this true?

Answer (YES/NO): NO